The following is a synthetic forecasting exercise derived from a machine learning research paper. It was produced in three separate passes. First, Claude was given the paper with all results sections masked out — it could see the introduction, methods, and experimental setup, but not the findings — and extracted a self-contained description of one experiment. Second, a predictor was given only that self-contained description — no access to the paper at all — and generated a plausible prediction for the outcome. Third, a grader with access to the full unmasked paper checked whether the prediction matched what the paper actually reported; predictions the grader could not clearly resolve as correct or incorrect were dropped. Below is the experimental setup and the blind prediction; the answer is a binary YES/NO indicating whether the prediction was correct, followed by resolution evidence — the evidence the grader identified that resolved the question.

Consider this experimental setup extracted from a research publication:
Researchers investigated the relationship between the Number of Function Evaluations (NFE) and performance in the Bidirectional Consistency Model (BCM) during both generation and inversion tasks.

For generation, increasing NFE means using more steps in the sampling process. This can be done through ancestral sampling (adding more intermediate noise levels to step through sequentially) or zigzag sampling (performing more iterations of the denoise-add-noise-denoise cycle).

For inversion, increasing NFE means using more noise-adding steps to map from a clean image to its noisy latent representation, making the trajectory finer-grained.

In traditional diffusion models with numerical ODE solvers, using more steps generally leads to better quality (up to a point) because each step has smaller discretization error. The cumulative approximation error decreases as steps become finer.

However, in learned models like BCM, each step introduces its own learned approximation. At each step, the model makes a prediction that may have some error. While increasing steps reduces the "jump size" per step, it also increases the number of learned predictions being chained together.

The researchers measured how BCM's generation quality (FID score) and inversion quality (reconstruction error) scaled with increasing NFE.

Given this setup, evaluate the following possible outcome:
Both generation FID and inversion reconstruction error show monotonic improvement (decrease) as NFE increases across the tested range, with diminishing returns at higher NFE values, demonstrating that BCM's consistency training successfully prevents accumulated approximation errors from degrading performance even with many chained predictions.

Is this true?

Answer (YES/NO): NO